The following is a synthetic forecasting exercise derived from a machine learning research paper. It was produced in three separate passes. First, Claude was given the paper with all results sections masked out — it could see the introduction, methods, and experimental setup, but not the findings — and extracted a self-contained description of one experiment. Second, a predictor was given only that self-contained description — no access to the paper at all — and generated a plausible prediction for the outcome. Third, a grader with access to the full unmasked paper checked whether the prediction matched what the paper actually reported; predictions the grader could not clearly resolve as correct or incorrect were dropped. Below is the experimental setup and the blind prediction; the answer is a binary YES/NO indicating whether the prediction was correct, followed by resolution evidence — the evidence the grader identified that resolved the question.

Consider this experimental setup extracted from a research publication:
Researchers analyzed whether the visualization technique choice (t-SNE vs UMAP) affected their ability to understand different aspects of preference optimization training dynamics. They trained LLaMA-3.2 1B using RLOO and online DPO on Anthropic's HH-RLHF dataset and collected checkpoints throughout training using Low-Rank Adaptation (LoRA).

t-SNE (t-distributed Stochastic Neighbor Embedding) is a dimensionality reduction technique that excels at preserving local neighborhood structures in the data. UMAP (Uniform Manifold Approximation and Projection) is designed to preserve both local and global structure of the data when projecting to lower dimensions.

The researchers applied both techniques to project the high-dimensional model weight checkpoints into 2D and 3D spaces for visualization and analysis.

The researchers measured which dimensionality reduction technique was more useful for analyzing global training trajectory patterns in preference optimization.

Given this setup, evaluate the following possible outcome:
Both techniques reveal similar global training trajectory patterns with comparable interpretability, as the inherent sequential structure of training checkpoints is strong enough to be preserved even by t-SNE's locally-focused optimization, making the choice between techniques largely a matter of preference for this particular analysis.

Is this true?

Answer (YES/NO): NO